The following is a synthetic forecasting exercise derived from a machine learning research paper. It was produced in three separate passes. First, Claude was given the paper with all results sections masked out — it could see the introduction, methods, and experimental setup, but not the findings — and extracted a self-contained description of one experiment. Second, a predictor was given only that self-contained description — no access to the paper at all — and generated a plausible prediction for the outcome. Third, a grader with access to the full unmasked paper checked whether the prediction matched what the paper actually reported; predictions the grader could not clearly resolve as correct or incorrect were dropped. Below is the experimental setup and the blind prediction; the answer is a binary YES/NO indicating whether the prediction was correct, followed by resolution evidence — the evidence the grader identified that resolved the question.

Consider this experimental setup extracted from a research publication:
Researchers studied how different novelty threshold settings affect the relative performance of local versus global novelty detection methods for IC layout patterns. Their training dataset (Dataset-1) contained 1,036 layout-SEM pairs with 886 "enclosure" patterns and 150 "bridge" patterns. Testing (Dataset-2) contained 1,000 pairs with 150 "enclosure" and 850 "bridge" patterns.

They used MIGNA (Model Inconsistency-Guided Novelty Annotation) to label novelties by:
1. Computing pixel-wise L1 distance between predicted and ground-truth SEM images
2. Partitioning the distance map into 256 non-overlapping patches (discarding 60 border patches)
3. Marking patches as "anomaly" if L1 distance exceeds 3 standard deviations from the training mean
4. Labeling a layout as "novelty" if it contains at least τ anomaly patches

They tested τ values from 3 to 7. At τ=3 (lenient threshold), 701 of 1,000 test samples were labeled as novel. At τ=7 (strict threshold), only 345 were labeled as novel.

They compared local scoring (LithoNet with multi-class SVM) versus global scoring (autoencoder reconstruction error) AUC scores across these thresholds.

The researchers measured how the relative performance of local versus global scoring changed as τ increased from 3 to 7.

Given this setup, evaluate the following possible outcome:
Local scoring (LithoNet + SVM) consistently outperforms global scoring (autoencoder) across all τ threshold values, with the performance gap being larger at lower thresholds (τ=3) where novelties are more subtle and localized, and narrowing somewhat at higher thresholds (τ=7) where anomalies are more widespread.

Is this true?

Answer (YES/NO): NO